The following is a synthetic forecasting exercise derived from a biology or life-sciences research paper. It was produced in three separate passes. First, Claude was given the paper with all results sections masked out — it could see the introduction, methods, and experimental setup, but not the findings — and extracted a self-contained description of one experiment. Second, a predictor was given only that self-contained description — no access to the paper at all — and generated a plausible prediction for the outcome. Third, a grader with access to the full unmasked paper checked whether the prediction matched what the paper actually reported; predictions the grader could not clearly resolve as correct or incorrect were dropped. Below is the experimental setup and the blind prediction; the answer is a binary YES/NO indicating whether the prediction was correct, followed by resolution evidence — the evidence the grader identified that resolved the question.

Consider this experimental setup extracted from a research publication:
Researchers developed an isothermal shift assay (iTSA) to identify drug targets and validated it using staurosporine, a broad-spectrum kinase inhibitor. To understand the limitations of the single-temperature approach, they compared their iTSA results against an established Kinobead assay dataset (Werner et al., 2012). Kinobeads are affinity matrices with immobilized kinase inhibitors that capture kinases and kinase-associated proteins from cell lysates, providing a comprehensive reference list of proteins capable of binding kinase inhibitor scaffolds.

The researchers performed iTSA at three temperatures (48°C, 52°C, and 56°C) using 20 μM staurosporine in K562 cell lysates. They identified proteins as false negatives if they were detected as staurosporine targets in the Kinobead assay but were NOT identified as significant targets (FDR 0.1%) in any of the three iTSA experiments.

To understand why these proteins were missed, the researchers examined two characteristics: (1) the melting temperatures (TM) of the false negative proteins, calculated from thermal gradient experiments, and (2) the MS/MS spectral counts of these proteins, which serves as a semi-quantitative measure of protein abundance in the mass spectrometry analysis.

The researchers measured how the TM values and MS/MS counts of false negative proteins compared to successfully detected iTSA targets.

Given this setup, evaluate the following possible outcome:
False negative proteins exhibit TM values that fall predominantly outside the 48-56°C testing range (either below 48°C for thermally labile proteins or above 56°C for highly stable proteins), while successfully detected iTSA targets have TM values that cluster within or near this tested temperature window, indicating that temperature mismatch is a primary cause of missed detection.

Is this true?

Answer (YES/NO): NO